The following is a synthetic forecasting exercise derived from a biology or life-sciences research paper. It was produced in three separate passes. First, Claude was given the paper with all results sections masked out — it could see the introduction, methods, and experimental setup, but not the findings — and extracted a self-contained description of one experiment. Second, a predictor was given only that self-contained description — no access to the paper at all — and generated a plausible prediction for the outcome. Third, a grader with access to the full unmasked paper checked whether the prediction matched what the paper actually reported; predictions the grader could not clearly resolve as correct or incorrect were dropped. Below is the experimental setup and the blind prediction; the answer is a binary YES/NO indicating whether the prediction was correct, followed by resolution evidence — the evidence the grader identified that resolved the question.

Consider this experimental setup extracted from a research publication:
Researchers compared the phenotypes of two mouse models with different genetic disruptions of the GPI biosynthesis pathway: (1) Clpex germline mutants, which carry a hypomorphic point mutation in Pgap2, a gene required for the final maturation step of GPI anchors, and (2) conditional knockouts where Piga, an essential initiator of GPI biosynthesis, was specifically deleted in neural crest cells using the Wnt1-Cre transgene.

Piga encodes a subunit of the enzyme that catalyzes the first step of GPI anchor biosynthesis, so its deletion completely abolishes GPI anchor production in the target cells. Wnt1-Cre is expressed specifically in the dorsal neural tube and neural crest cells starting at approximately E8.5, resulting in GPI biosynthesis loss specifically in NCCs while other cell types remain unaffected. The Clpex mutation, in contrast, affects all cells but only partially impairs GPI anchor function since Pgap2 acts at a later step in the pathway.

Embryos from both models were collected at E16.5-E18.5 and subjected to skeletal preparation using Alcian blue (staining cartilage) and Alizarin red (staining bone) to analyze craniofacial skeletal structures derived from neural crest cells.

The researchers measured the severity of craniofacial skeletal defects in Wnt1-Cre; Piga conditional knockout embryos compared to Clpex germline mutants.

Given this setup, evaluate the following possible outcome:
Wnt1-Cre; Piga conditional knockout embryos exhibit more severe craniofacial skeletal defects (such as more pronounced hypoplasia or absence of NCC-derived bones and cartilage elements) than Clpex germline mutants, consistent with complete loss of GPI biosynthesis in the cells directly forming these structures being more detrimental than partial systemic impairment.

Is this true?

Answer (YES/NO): NO